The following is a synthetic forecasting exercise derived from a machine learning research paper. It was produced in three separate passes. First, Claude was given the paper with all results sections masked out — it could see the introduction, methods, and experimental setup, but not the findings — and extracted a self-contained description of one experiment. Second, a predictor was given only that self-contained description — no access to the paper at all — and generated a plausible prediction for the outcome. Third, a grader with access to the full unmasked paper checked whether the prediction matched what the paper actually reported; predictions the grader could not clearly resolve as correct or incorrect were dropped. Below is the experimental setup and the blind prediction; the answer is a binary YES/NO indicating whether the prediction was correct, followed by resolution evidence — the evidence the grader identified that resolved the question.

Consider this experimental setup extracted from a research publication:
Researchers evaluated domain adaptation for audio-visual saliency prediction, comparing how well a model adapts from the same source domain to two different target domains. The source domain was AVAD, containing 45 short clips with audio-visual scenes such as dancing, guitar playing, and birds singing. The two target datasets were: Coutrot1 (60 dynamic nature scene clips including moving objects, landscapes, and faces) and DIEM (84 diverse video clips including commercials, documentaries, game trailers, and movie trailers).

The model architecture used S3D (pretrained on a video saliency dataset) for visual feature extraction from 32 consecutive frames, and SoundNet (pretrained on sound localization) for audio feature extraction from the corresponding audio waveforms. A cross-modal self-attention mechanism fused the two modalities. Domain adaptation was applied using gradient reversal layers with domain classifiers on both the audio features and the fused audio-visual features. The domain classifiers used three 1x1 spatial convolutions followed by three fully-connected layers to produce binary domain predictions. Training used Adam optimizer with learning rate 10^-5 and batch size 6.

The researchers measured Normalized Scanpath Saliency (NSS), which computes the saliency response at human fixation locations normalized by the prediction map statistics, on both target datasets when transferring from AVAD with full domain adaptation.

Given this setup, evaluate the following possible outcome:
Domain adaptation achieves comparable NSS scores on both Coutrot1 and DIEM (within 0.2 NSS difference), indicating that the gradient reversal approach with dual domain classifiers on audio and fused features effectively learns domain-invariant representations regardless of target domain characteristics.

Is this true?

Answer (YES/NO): YES